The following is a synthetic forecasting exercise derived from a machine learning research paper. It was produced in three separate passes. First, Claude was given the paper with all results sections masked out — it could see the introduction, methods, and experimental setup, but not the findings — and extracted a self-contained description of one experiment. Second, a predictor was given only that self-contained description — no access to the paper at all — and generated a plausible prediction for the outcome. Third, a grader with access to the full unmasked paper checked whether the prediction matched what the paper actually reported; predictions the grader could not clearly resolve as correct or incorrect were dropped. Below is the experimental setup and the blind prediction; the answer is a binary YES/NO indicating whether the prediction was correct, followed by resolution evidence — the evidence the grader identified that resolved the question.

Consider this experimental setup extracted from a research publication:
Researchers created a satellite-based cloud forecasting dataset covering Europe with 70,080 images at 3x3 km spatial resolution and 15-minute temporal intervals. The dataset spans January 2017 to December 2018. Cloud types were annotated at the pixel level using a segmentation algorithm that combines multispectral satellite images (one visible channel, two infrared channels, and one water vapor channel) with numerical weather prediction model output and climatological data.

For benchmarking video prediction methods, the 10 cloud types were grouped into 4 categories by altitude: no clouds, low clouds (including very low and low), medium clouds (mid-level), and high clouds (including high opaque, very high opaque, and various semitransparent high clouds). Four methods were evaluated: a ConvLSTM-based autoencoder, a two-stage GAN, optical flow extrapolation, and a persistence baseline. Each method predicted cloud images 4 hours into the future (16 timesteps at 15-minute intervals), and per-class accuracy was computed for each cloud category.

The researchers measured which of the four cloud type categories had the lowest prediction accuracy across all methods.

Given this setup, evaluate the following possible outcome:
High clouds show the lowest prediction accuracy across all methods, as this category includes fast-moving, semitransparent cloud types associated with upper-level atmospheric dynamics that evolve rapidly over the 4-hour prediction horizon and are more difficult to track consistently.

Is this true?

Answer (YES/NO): NO